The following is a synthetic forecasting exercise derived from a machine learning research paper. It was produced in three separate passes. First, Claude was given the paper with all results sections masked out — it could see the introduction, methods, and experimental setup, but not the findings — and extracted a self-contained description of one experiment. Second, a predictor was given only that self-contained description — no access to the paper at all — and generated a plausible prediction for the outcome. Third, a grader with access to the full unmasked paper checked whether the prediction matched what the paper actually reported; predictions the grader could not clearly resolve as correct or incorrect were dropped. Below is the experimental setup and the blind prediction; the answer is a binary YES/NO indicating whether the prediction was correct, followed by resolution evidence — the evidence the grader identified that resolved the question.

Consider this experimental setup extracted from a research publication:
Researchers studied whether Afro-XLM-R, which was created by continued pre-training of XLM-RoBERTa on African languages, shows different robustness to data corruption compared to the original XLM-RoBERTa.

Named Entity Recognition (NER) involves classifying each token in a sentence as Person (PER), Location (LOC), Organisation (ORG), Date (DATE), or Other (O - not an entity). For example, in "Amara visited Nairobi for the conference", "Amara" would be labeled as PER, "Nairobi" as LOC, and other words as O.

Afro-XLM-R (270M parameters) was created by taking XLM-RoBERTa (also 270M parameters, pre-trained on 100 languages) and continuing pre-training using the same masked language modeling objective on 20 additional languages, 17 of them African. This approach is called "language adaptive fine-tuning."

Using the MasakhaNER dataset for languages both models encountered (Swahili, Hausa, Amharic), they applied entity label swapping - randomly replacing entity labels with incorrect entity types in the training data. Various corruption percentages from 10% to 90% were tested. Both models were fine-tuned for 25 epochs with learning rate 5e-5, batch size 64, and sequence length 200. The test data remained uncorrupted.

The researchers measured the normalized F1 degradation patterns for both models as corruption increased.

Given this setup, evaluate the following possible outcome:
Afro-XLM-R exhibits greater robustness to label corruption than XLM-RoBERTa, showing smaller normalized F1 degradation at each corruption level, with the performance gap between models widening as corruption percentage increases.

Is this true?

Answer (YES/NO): NO